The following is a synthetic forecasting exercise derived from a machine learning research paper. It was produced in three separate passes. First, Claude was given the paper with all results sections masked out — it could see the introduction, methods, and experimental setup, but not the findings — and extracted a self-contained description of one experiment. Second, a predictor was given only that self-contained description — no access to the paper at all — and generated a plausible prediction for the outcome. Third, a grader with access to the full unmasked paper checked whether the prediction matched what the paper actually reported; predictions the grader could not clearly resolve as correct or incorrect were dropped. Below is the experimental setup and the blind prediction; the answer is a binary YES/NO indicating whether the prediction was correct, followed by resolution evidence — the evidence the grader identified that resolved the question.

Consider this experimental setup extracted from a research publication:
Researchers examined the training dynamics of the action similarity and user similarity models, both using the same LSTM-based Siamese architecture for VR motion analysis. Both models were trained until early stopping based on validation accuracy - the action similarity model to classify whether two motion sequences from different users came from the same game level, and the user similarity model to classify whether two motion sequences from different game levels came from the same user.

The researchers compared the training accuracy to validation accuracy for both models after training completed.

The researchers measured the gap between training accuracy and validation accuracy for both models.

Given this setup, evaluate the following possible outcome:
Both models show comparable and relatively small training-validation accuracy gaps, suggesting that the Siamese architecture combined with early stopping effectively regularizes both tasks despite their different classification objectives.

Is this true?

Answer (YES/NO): NO